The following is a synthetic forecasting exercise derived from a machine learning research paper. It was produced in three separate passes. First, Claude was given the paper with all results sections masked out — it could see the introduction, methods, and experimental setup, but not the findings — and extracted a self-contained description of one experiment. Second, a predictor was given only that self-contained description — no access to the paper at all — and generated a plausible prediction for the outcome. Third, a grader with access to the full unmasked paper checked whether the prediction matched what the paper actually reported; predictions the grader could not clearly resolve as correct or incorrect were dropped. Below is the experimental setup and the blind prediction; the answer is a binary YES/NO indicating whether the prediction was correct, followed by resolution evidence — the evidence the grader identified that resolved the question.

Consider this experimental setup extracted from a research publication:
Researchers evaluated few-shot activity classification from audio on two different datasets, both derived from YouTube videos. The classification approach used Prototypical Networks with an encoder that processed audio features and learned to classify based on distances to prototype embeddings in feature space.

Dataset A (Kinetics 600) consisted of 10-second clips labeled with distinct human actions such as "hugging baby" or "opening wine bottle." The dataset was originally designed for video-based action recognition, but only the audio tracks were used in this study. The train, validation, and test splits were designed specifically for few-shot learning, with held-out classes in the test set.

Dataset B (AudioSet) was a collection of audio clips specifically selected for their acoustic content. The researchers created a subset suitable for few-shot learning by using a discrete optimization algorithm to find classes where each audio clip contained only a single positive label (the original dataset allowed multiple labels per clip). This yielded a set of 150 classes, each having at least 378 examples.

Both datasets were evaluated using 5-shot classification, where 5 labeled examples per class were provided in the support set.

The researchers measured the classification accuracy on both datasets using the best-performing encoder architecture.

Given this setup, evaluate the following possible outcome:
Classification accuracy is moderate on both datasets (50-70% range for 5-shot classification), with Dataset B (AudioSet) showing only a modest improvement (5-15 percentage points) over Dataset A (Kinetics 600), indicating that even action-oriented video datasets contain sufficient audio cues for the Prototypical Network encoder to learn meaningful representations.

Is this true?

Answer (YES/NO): NO